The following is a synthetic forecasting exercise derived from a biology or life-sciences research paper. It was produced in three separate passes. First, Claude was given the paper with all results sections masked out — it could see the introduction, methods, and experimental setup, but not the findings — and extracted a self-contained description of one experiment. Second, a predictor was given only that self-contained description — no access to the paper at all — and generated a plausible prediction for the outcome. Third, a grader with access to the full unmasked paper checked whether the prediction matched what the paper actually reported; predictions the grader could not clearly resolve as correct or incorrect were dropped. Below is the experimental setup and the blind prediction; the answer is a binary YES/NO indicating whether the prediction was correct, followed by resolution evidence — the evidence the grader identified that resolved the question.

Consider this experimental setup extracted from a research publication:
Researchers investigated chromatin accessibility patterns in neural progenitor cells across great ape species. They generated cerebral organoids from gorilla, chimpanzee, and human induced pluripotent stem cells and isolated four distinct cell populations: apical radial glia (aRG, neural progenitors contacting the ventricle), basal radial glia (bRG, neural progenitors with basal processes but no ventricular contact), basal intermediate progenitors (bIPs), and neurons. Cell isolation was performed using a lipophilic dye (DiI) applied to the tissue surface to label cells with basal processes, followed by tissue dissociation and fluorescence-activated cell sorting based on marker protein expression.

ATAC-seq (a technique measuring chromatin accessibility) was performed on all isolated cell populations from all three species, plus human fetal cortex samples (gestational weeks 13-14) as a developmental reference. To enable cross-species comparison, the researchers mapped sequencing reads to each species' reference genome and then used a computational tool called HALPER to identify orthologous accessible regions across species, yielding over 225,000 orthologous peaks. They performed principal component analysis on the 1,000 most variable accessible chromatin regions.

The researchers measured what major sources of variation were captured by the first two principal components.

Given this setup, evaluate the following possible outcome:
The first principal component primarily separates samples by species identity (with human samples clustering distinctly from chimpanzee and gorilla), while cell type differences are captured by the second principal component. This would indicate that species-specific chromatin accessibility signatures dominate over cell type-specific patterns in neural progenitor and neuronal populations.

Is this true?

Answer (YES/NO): NO